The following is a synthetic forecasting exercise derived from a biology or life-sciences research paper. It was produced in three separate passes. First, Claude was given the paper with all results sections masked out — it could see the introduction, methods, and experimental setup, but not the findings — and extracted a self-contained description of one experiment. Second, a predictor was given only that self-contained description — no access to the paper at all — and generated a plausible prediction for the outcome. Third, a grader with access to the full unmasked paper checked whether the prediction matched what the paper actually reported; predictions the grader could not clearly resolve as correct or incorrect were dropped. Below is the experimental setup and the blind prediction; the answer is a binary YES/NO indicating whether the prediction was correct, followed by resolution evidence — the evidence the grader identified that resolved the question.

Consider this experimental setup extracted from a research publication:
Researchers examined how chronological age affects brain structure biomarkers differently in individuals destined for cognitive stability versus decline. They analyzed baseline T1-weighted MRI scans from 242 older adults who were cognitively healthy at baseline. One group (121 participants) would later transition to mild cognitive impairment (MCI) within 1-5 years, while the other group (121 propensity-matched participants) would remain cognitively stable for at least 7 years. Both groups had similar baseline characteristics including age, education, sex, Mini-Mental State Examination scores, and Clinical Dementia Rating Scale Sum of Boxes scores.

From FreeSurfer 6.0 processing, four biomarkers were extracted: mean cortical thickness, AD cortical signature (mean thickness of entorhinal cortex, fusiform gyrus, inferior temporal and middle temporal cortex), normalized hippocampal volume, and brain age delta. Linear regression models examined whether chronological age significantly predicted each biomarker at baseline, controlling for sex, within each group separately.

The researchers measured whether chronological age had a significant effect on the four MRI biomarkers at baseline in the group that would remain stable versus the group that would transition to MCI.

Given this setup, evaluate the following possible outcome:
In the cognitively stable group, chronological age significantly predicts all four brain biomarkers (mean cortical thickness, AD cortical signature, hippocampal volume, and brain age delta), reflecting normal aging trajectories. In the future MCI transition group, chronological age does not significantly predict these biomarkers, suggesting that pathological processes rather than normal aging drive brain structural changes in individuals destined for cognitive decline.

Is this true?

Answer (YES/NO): NO